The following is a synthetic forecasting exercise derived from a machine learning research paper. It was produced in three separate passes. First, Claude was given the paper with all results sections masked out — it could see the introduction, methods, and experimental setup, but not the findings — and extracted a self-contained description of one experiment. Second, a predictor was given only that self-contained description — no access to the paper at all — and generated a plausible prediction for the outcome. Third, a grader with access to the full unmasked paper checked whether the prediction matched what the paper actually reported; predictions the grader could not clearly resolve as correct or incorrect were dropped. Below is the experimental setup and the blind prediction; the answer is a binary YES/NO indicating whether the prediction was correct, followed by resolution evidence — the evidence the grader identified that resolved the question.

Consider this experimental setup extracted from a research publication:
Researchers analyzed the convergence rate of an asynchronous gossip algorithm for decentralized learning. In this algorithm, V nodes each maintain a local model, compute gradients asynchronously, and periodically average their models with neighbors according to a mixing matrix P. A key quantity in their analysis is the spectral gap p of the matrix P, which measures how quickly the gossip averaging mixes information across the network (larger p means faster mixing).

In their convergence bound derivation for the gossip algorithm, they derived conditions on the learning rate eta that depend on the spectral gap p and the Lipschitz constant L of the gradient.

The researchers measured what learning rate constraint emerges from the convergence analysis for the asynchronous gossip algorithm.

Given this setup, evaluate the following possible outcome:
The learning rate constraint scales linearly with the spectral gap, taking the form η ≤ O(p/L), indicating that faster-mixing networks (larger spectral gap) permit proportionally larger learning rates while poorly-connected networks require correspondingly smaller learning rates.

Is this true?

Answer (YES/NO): YES